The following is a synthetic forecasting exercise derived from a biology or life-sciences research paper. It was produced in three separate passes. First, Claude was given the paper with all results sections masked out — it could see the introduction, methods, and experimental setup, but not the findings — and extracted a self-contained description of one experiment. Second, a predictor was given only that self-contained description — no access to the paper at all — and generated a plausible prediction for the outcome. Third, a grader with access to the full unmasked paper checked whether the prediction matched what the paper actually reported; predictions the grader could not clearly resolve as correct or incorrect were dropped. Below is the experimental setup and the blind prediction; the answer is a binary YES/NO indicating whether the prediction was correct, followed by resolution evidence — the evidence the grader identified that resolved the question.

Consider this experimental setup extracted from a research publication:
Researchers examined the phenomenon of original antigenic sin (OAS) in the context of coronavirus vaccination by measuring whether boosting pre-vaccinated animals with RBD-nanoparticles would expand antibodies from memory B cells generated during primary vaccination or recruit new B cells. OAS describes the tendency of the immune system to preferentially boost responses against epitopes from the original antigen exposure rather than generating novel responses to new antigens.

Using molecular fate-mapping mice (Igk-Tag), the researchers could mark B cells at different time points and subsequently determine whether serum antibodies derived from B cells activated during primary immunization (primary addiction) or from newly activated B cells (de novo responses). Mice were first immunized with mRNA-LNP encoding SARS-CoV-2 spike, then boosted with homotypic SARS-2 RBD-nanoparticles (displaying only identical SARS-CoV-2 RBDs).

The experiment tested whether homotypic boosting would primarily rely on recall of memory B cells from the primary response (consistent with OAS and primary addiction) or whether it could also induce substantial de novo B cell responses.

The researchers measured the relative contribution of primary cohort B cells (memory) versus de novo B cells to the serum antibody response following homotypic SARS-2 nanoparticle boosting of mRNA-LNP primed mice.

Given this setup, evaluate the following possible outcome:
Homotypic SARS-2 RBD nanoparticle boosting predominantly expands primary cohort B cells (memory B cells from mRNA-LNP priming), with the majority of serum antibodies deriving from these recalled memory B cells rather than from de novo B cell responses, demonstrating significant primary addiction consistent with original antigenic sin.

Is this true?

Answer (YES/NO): YES